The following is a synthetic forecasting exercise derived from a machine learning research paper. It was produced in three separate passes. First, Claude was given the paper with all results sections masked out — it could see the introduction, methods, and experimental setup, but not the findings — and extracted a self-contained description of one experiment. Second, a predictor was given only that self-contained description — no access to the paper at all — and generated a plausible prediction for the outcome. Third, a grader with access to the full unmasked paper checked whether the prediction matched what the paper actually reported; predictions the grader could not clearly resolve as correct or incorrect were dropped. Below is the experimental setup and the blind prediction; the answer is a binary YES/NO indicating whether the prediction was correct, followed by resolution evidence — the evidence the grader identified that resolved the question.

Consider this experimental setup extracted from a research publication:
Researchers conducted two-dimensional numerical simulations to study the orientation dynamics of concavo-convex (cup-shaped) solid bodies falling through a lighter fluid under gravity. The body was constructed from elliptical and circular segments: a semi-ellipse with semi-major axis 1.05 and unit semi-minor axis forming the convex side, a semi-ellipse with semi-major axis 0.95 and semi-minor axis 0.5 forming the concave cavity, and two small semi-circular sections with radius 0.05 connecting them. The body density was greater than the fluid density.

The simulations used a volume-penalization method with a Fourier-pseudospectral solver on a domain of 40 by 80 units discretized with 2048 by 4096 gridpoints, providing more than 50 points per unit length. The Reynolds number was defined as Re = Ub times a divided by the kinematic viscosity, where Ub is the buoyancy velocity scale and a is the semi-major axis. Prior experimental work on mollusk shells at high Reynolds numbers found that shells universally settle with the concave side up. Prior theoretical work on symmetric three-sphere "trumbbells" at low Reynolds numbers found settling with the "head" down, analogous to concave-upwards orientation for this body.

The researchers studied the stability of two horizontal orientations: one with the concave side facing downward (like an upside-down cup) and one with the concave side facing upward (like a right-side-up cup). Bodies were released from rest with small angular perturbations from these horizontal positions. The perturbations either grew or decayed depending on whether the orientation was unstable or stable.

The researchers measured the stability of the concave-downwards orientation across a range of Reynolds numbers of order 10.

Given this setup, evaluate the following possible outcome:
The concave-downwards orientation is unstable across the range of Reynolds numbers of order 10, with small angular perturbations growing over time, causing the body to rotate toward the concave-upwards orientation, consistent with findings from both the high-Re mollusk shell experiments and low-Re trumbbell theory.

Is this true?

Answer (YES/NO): NO